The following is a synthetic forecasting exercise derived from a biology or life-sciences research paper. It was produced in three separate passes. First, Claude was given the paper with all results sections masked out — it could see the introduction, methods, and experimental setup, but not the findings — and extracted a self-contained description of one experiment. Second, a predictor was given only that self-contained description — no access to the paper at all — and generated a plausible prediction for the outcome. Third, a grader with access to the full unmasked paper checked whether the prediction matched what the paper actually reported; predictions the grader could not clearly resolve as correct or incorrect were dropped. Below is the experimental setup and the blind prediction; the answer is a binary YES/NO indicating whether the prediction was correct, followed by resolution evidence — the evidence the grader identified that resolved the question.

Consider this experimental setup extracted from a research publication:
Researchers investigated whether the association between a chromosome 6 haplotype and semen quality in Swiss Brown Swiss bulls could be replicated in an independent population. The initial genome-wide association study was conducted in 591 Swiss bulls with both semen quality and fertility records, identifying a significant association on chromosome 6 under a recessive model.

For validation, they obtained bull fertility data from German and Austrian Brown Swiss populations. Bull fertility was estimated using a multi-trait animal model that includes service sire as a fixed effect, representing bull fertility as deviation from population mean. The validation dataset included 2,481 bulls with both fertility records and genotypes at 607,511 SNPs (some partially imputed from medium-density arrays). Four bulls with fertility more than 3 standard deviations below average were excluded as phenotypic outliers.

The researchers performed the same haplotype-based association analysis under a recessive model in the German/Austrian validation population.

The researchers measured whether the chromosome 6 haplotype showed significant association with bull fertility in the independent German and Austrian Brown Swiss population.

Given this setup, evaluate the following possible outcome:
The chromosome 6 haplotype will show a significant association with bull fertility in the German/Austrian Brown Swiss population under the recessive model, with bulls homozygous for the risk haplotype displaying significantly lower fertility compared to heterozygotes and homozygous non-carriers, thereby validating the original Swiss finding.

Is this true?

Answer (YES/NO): YES